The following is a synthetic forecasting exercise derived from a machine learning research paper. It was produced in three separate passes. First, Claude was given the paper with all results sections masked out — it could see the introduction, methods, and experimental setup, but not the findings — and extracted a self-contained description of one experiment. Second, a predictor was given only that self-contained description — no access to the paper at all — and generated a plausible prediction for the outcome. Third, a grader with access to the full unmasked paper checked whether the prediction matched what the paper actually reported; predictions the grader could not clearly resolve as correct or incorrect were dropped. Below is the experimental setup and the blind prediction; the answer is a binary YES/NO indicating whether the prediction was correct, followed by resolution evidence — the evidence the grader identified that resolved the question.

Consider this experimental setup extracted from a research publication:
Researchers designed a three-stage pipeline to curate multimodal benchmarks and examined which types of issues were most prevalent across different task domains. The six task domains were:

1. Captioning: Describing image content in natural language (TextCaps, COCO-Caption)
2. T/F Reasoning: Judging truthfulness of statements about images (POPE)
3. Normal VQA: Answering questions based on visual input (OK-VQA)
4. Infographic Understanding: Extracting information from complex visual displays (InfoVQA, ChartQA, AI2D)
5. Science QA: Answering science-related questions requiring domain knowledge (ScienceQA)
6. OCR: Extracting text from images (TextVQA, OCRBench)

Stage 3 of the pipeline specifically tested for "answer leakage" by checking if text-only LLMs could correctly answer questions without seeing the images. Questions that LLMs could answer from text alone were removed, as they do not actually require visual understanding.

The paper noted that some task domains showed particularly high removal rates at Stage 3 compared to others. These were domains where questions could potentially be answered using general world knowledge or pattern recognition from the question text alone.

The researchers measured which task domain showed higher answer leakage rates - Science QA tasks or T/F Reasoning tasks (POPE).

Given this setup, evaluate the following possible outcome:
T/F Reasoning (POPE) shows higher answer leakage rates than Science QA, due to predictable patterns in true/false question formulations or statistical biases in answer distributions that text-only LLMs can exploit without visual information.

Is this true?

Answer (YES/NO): NO